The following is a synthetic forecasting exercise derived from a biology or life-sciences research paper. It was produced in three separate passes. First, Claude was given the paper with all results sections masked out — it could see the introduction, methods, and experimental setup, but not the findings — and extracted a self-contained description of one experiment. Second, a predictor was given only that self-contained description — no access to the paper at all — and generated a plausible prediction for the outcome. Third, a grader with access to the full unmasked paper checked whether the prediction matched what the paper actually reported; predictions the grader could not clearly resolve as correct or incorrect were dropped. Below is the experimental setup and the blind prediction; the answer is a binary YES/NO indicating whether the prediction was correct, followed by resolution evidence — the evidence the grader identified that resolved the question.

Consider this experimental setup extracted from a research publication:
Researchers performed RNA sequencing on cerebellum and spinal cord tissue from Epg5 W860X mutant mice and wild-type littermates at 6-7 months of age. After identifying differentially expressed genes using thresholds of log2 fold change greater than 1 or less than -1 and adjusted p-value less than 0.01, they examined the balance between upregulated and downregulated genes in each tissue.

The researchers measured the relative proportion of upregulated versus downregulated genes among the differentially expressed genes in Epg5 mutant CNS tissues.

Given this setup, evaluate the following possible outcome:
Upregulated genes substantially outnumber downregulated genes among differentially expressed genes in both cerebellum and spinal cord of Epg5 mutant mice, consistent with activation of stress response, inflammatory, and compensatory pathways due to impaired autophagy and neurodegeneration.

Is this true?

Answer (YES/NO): YES